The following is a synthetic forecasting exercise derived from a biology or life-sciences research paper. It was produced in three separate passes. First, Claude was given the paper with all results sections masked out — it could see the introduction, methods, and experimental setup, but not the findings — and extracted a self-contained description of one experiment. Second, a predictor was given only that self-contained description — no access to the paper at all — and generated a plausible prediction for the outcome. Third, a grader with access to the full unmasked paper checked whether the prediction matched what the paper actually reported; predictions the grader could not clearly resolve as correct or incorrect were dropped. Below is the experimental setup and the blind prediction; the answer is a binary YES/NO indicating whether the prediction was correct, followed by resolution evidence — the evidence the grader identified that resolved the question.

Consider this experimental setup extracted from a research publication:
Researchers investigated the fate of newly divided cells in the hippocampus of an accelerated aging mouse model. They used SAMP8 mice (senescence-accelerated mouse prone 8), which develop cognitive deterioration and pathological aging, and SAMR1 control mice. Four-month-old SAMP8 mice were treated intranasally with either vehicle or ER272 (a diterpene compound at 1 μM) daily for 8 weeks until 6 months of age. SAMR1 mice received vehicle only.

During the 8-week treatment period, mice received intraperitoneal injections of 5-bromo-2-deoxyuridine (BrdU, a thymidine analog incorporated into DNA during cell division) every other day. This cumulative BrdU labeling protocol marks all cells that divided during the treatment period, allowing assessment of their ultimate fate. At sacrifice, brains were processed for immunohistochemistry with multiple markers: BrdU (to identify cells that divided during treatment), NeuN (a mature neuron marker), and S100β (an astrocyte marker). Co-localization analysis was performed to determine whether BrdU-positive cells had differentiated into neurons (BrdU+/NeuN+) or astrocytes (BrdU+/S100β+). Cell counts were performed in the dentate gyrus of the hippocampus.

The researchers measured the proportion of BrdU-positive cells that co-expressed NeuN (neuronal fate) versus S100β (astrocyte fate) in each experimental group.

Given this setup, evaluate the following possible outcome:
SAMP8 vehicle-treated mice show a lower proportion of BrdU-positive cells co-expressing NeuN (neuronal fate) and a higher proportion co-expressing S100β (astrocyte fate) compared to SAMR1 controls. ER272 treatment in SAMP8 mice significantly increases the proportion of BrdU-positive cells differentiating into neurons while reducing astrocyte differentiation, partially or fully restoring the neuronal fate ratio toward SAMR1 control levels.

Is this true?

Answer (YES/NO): NO